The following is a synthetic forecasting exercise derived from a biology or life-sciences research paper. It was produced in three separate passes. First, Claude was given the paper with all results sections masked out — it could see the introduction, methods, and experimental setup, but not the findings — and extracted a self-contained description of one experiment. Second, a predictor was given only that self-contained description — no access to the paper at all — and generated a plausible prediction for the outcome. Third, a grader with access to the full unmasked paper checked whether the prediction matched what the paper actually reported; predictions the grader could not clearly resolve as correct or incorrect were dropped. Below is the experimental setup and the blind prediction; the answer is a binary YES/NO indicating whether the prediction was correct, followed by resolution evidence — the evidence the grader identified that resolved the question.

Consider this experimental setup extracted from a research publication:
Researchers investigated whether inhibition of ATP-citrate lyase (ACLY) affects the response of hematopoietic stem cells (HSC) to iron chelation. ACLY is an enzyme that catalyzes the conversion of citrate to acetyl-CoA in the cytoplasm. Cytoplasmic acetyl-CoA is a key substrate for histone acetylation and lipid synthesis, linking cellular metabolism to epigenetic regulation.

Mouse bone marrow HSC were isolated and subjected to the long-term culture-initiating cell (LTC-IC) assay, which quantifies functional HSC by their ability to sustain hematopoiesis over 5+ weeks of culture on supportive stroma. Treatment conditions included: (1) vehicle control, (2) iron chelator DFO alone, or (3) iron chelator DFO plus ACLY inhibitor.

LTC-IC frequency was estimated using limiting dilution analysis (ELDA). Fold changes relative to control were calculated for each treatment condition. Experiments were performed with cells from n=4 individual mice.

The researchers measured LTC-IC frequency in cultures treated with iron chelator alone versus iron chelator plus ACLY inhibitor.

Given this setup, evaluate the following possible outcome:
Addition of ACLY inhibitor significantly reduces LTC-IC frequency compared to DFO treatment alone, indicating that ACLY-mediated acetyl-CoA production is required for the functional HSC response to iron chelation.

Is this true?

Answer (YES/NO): YES